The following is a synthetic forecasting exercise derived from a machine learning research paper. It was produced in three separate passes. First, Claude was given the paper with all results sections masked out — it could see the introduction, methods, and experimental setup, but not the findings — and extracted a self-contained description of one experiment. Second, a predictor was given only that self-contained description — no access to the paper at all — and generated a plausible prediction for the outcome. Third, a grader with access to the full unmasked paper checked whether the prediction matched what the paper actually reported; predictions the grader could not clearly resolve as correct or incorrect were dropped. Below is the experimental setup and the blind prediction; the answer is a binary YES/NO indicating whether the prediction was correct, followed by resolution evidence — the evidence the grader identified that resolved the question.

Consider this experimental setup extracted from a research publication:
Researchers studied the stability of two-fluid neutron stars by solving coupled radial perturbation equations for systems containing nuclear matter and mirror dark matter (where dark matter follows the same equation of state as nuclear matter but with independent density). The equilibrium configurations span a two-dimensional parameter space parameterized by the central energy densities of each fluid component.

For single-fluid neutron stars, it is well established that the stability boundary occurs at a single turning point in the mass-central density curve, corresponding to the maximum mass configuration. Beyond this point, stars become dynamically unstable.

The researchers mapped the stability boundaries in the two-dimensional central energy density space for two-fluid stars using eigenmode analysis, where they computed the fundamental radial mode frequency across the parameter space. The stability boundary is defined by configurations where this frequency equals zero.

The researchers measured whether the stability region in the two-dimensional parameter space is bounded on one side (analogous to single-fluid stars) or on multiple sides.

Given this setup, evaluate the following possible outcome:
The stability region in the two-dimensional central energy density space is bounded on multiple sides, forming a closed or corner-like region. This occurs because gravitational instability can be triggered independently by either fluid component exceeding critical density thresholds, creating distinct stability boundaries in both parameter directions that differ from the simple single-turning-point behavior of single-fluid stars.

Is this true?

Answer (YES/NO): YES